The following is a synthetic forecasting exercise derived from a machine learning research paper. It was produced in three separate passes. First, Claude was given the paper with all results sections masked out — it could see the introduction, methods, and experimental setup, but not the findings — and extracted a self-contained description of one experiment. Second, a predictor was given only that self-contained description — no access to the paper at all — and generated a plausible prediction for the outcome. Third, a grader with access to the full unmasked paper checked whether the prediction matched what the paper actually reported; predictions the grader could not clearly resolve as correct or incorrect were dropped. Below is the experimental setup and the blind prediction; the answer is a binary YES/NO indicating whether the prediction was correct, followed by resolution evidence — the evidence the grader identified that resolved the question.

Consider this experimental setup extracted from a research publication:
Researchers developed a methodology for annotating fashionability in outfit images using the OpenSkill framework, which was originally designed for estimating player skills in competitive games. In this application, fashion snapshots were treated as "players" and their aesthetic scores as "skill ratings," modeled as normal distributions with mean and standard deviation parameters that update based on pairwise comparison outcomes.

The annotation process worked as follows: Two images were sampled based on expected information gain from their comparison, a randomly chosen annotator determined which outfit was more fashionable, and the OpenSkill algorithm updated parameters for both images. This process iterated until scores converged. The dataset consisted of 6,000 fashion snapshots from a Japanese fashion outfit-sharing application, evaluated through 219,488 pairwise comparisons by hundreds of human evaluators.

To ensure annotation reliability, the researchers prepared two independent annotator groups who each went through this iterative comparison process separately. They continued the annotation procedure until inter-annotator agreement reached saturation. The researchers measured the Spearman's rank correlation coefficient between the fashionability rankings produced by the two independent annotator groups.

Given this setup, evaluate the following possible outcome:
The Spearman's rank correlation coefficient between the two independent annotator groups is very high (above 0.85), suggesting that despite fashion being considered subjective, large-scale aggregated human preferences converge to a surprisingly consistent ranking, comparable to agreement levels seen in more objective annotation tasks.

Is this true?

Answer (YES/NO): NO